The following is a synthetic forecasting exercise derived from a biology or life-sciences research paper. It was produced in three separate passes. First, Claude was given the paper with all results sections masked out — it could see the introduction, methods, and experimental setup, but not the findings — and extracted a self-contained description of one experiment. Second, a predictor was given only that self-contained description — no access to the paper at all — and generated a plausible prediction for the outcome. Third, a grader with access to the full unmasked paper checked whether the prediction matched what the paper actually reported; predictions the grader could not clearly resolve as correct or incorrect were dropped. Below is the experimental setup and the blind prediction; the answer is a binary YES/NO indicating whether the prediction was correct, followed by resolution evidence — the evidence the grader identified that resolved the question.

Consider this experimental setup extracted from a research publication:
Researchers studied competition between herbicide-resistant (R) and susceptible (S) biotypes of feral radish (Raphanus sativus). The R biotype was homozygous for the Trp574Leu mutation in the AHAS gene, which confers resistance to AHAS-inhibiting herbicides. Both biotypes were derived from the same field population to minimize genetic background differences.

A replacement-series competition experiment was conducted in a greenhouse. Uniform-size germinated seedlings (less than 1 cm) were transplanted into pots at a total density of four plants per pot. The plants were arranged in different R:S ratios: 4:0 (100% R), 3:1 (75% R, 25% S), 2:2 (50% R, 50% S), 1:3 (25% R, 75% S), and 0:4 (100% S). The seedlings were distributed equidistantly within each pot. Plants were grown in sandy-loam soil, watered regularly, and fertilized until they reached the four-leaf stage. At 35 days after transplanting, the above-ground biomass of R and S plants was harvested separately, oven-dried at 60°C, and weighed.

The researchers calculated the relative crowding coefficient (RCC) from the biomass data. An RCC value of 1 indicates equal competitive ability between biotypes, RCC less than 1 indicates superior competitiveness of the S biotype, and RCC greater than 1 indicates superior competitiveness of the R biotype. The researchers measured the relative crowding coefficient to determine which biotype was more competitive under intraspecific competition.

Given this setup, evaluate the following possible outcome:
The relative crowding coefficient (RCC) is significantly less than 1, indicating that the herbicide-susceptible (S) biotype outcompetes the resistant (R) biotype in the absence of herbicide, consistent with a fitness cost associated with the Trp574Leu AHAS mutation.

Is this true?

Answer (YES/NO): NO